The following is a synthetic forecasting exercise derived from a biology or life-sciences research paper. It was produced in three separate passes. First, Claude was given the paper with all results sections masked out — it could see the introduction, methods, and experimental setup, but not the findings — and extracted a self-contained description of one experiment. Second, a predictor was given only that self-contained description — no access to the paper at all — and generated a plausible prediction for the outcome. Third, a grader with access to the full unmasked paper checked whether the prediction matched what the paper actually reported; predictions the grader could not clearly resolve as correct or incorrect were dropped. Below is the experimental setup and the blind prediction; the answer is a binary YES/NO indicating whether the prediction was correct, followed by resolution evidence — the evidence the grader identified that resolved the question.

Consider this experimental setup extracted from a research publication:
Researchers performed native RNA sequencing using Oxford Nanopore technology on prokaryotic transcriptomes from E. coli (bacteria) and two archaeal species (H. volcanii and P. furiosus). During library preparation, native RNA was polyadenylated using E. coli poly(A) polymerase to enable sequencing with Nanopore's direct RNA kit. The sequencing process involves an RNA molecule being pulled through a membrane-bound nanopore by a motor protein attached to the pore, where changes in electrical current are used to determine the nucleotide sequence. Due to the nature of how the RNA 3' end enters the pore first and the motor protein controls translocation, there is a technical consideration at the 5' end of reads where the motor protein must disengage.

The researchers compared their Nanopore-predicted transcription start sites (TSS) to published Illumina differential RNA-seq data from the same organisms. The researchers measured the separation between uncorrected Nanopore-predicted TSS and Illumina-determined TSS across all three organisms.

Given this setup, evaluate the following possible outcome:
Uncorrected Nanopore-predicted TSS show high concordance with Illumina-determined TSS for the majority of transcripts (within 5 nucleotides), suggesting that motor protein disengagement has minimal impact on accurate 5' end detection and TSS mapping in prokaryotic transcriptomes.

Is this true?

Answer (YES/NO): NO